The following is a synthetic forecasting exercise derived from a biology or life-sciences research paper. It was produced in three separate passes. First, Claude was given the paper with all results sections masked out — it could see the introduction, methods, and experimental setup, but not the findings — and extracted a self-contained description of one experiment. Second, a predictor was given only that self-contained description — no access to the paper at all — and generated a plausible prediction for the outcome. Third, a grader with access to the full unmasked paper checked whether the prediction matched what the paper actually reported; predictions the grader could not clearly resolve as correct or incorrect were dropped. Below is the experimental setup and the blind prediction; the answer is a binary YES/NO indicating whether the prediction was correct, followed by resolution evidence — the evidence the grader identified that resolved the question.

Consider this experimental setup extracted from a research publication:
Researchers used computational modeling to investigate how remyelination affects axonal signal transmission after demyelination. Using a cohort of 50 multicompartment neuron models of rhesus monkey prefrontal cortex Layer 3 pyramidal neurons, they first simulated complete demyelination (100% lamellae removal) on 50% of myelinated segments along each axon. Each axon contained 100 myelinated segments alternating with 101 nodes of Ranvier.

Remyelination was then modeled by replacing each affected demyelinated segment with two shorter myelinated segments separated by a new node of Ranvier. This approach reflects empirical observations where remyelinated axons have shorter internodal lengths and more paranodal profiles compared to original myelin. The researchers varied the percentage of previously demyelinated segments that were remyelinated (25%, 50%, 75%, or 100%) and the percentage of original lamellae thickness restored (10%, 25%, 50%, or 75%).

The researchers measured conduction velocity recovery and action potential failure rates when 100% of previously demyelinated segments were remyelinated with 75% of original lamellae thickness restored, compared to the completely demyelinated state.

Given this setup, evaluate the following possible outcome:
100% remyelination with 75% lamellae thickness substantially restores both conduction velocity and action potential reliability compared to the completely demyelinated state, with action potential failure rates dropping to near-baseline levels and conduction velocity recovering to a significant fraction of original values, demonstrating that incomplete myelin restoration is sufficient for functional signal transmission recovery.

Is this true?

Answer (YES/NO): YES